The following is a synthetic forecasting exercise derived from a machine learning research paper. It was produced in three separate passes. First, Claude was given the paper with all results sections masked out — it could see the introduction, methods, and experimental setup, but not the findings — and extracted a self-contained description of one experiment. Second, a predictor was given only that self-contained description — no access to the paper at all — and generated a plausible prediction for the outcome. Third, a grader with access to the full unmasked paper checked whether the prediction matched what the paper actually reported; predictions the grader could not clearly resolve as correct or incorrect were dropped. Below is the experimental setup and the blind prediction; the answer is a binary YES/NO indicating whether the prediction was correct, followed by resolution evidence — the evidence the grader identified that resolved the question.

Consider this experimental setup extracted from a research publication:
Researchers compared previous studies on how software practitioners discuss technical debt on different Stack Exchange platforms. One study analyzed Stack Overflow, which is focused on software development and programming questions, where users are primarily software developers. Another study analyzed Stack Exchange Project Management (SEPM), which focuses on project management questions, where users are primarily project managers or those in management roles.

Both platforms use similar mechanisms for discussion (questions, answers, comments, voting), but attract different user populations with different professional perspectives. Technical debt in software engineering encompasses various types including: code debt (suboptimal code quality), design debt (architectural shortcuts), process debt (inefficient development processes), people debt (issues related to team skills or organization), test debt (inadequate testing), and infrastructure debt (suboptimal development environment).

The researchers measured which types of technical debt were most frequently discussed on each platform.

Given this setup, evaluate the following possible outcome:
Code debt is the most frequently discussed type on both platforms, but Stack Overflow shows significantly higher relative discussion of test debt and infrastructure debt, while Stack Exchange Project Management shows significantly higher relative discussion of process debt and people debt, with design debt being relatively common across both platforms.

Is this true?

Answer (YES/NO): NO